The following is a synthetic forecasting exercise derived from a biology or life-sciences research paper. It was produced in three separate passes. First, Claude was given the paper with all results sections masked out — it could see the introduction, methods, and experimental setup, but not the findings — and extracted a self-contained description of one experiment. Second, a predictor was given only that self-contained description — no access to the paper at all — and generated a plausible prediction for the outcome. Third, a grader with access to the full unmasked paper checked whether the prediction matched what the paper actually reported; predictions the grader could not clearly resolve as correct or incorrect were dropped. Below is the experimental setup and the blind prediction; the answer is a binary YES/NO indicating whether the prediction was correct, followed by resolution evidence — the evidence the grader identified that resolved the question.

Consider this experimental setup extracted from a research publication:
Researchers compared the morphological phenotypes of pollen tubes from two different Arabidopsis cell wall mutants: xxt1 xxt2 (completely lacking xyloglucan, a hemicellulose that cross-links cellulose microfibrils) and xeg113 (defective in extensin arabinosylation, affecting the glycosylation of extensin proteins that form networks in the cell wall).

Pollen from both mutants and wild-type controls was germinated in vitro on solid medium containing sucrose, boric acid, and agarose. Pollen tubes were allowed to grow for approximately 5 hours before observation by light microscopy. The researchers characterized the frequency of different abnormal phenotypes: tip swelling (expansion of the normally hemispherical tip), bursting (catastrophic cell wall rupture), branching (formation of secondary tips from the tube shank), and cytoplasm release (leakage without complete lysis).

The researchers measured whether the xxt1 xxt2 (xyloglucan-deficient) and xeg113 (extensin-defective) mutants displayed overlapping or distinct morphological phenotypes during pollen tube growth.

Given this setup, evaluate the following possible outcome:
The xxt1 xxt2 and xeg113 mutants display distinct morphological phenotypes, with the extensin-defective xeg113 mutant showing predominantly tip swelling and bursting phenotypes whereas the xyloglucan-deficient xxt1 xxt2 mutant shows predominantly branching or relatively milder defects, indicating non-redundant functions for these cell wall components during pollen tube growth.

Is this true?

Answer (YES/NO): NO